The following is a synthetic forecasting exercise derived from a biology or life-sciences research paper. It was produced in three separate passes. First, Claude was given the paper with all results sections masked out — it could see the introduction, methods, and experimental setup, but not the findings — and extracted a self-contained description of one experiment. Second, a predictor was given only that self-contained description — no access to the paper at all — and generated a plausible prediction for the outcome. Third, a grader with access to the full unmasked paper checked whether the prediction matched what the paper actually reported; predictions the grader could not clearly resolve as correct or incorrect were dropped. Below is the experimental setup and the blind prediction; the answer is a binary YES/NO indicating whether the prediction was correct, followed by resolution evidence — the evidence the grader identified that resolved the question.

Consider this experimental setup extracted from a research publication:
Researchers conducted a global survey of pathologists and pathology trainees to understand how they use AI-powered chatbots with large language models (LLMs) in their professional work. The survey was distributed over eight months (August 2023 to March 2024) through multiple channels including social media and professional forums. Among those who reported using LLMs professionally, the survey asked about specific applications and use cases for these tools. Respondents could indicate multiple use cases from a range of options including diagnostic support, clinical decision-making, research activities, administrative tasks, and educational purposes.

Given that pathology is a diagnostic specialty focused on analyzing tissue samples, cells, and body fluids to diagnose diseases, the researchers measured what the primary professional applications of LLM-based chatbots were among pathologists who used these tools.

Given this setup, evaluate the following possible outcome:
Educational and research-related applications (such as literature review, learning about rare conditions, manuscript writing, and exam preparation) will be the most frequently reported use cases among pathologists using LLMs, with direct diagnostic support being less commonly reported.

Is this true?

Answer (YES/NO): NO